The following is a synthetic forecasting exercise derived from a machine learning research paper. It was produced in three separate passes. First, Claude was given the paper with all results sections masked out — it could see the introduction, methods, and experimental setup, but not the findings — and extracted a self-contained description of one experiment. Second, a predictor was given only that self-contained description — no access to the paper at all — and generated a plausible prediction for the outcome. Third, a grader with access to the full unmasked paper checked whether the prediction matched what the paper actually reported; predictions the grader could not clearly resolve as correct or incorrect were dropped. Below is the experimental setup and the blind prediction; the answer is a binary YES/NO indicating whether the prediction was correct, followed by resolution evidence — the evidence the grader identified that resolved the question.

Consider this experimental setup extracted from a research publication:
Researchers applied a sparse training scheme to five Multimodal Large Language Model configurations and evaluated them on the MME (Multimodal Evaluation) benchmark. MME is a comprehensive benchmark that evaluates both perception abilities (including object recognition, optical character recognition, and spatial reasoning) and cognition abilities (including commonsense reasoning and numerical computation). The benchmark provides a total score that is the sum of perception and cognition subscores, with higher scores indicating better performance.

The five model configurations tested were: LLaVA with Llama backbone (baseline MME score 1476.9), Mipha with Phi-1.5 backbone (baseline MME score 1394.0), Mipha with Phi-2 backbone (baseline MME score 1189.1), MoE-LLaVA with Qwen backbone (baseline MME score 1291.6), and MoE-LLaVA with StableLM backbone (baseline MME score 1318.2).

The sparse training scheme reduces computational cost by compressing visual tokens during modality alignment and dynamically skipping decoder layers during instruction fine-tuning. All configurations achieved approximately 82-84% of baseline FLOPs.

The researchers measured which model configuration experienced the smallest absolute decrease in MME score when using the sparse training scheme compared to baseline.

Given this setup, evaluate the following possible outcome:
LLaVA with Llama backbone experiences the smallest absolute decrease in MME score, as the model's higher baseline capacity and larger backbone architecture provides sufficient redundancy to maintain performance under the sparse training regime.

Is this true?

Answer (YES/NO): NO